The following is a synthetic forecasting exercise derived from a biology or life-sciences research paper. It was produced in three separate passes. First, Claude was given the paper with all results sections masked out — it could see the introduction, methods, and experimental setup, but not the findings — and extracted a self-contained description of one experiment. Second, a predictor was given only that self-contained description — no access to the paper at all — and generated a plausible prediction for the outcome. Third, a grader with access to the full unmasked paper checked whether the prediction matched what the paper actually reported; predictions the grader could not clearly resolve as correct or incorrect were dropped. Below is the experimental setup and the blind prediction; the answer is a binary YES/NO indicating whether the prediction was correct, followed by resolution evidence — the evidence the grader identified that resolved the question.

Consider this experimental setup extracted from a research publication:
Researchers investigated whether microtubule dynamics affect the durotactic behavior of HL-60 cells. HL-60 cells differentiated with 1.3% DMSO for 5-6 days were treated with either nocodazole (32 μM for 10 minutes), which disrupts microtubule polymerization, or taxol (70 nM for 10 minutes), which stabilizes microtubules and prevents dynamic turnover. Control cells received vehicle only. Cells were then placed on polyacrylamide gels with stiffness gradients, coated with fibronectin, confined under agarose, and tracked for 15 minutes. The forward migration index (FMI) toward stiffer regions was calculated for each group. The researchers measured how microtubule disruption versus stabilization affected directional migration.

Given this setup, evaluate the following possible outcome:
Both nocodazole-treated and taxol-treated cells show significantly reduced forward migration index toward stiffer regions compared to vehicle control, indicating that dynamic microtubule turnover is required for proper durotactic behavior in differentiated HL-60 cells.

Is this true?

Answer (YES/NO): NO